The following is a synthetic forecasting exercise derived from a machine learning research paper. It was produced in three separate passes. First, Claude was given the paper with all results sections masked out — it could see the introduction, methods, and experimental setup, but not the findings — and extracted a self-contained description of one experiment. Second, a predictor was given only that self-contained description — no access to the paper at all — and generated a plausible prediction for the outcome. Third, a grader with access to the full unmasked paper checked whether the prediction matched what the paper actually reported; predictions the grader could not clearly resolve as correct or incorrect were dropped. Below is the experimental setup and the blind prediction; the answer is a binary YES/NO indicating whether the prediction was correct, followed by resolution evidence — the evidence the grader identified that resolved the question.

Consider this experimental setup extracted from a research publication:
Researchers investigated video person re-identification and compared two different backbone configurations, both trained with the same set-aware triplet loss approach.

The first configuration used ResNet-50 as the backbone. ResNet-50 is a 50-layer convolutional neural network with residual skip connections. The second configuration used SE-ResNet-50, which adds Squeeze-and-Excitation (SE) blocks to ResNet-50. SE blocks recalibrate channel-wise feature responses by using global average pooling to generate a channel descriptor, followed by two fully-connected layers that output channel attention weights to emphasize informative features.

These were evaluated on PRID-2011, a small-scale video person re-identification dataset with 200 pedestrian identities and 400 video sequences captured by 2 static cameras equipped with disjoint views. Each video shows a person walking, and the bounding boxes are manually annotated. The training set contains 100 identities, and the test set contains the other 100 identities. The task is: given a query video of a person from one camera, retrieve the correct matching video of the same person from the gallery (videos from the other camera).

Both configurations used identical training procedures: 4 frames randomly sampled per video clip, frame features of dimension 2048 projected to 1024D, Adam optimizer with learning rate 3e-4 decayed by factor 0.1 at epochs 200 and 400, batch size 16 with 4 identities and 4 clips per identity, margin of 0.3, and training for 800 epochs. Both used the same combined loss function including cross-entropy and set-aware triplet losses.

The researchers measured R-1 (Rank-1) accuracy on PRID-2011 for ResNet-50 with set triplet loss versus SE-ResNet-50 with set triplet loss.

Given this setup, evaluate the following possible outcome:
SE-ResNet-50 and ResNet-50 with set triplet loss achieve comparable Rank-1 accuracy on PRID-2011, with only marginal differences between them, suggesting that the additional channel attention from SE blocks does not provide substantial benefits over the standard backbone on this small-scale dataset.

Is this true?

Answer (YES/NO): NO